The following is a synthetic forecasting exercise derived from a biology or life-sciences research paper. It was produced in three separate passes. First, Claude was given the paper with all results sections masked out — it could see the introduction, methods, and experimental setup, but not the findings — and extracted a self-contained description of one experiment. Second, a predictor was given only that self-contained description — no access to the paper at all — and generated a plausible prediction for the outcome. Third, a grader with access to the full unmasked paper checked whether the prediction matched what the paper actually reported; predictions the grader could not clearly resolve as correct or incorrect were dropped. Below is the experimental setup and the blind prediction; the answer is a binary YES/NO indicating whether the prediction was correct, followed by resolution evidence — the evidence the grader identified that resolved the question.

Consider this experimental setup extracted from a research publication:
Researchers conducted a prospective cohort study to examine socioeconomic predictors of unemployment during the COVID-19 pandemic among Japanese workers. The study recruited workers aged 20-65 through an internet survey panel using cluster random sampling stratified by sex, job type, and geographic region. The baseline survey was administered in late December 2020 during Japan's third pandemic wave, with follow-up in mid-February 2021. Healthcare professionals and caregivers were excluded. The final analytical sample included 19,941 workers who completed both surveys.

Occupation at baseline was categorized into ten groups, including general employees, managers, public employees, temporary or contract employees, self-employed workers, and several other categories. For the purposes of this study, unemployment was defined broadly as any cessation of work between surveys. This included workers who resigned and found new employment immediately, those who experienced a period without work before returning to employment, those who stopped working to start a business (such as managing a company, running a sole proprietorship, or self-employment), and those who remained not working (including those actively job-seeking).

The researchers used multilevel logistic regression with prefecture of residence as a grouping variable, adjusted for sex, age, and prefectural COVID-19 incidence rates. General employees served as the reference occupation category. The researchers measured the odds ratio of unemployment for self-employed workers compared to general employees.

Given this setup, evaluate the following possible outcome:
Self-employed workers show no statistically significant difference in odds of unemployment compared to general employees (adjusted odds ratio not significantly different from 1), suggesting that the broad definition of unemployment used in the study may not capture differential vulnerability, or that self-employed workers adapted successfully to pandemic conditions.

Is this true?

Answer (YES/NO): NO